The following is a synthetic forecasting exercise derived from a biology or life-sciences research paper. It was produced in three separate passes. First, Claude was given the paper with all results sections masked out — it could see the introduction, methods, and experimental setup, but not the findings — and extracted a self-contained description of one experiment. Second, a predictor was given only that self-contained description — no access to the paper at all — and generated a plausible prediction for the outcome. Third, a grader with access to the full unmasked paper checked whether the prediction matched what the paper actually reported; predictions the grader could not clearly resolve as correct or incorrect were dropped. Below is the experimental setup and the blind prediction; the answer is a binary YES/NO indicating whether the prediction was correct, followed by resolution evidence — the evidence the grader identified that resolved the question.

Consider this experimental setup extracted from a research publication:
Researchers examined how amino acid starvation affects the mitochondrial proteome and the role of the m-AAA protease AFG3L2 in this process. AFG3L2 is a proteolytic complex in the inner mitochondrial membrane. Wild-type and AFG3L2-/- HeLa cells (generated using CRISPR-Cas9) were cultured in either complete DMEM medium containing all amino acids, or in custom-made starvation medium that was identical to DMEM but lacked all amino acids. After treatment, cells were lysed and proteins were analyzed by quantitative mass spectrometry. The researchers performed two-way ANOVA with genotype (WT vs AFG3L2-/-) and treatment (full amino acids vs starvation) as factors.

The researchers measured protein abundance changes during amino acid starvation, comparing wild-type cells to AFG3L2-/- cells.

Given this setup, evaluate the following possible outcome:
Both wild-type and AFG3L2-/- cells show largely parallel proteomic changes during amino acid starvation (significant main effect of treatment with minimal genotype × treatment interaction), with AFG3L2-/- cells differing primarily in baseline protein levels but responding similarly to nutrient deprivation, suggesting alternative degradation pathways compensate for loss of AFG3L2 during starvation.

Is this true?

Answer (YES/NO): NO